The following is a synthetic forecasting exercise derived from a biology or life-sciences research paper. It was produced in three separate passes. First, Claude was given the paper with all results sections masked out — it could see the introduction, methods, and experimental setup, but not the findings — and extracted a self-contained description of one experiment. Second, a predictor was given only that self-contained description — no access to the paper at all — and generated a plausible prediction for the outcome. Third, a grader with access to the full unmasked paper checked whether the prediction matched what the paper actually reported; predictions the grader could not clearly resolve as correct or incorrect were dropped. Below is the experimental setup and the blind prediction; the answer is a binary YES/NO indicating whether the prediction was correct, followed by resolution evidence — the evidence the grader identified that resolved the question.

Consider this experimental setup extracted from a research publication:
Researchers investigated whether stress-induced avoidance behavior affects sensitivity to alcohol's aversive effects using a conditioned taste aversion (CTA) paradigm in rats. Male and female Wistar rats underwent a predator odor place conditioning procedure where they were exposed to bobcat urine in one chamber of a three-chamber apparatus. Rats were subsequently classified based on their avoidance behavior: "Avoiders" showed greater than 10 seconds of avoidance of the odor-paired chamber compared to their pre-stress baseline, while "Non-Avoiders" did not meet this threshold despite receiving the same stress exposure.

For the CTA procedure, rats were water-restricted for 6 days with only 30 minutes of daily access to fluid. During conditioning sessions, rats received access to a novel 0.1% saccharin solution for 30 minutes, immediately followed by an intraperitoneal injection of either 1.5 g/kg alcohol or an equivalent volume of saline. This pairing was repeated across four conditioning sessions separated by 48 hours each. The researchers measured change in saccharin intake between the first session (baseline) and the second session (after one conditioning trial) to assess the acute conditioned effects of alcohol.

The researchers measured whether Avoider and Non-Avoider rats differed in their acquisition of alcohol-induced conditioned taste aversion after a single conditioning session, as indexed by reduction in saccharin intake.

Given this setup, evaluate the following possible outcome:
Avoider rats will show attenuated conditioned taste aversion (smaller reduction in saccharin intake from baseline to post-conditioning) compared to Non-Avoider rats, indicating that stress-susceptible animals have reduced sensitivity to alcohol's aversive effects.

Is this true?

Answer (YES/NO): YES